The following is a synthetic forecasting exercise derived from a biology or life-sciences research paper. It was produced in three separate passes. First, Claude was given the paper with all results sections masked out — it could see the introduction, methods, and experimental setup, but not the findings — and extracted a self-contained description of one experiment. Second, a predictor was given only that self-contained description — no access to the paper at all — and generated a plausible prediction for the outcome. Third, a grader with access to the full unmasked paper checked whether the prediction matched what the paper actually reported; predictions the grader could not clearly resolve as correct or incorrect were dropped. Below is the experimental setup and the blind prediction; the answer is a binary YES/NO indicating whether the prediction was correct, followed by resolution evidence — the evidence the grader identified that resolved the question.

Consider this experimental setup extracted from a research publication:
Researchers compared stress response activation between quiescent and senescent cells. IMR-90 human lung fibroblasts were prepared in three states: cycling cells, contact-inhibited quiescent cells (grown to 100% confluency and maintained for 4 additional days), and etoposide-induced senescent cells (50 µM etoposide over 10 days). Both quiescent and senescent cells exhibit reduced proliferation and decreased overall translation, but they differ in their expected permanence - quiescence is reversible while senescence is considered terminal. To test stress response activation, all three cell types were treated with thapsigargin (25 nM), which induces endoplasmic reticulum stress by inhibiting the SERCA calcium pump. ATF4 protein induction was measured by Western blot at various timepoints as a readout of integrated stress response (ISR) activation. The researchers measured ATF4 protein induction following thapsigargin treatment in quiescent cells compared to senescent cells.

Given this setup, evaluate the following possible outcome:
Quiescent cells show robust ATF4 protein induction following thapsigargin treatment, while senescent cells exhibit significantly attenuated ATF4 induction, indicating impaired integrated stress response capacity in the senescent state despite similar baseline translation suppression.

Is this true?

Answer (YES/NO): YES